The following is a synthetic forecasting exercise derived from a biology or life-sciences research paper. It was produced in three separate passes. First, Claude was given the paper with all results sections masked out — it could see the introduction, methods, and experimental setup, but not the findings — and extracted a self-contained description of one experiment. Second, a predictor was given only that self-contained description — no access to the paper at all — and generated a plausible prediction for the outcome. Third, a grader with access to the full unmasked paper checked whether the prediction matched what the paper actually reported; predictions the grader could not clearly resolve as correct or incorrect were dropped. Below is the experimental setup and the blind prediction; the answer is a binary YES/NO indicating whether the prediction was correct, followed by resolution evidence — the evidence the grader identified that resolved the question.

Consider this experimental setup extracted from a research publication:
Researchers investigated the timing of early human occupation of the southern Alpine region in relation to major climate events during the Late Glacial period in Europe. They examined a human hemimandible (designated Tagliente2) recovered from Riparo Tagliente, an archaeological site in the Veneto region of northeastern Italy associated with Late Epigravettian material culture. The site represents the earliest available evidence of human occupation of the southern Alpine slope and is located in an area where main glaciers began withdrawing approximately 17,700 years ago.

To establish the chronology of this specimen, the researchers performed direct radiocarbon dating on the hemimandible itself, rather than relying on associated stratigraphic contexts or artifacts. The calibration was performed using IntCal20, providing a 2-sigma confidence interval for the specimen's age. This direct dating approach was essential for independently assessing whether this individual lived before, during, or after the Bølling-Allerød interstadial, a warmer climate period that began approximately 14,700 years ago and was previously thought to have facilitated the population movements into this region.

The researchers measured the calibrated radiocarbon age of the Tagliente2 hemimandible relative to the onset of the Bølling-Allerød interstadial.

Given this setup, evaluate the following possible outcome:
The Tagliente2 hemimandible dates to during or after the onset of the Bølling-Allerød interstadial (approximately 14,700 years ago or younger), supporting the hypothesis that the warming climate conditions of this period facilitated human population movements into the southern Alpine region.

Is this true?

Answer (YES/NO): NO